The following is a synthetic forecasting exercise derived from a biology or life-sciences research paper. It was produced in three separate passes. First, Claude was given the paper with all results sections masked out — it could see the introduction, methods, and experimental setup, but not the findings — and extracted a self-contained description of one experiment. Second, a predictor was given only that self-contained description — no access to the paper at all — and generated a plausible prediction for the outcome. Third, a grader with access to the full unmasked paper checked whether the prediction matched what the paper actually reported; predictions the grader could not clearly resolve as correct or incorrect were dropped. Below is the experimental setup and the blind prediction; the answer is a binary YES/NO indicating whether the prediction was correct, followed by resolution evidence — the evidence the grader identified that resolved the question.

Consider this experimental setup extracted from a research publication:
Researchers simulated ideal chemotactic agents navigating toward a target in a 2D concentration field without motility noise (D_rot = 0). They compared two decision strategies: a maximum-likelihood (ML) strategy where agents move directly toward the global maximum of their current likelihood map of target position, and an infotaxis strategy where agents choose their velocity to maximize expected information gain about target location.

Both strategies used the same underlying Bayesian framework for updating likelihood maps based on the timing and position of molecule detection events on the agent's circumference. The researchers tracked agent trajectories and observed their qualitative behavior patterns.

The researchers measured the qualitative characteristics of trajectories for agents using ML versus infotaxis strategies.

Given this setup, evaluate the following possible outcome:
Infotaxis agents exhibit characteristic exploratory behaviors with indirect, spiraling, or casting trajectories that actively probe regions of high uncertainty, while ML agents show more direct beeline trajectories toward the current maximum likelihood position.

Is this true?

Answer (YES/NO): NO